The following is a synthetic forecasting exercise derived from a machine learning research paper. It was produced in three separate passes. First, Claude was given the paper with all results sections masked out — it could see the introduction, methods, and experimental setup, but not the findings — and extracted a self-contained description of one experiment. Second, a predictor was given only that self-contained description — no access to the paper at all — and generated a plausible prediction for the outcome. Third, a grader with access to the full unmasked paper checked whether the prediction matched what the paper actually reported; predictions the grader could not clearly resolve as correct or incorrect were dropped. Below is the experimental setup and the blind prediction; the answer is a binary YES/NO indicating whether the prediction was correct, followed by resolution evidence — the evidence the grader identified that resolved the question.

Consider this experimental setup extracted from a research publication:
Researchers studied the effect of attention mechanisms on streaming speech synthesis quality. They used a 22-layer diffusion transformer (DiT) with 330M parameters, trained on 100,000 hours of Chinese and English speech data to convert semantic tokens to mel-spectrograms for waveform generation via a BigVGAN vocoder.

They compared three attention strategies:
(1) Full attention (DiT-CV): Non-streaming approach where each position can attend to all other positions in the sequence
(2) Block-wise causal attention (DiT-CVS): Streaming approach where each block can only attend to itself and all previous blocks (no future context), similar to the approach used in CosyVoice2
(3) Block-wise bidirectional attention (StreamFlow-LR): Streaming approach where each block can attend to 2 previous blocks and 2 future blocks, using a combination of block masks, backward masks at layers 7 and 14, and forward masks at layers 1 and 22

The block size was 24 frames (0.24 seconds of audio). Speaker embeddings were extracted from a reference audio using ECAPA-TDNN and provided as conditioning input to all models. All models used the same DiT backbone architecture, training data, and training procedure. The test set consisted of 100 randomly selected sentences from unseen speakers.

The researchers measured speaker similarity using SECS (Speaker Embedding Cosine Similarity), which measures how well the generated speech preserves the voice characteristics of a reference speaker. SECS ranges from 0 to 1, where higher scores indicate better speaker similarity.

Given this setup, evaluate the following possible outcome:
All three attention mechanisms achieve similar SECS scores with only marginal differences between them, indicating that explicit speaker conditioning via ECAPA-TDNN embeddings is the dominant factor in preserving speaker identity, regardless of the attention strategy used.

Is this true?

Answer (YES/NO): NO